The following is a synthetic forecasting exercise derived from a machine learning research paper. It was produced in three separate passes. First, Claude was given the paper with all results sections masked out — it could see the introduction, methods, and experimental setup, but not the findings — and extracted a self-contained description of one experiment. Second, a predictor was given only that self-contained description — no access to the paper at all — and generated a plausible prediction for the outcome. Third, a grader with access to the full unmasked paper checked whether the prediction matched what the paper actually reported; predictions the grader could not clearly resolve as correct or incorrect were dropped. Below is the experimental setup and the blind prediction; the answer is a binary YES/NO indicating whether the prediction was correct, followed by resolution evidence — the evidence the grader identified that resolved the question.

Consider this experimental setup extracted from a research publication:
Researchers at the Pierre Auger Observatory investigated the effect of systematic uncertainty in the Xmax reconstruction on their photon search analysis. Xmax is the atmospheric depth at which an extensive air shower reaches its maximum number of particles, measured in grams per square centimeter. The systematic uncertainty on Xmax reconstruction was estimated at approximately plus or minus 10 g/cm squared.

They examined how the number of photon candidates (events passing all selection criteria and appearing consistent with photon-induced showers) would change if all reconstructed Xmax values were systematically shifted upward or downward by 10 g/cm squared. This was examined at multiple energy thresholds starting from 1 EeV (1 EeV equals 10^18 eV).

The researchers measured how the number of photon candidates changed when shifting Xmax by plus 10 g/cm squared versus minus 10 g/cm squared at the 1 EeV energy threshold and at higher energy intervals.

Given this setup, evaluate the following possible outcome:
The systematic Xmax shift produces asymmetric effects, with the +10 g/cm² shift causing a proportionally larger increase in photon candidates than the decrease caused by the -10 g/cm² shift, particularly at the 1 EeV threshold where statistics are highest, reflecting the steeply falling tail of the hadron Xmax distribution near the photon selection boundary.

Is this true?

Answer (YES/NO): YES